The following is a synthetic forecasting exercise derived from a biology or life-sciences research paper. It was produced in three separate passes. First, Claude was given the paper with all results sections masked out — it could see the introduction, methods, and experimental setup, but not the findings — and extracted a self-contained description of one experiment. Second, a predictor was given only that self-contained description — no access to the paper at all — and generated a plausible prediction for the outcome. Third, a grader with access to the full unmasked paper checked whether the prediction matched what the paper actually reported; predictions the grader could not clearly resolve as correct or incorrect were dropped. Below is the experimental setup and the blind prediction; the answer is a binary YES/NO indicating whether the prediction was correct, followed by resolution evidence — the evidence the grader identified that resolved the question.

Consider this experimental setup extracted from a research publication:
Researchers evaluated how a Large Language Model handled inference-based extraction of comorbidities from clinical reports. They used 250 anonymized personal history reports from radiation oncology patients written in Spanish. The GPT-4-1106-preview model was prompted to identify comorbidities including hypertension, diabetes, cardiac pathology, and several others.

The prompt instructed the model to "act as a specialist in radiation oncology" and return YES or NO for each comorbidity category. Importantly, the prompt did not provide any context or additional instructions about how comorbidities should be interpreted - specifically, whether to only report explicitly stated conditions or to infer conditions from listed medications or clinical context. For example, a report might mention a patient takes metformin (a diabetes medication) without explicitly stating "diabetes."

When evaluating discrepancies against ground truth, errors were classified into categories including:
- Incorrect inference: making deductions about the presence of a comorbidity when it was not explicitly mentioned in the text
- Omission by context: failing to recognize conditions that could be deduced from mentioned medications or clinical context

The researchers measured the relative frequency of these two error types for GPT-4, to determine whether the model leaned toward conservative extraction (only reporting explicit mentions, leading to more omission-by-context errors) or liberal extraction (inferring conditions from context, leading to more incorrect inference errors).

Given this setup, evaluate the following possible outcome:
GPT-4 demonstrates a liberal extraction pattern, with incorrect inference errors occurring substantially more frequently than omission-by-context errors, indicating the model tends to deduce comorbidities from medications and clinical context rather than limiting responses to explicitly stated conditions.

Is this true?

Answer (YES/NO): YES